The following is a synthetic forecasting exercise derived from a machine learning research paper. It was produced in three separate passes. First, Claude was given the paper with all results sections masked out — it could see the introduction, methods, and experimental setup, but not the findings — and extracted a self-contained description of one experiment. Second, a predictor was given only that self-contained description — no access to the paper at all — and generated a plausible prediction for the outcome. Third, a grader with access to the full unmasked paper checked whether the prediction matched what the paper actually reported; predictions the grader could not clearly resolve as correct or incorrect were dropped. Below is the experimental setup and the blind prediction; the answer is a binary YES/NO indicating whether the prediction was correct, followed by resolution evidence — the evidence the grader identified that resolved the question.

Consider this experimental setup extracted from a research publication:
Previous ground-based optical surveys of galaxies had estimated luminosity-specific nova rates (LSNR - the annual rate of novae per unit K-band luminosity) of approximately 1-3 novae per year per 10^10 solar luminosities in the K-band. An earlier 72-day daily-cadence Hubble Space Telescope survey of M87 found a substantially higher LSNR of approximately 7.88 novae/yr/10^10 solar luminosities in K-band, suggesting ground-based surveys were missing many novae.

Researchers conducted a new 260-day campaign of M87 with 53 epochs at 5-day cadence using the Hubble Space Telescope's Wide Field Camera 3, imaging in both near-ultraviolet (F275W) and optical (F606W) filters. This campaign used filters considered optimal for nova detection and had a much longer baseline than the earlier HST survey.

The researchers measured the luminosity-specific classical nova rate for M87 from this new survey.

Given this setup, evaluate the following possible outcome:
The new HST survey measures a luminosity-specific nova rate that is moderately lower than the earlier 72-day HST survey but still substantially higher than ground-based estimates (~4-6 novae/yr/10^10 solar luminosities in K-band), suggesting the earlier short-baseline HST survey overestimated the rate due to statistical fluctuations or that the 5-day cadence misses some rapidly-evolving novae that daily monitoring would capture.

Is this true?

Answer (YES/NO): NO